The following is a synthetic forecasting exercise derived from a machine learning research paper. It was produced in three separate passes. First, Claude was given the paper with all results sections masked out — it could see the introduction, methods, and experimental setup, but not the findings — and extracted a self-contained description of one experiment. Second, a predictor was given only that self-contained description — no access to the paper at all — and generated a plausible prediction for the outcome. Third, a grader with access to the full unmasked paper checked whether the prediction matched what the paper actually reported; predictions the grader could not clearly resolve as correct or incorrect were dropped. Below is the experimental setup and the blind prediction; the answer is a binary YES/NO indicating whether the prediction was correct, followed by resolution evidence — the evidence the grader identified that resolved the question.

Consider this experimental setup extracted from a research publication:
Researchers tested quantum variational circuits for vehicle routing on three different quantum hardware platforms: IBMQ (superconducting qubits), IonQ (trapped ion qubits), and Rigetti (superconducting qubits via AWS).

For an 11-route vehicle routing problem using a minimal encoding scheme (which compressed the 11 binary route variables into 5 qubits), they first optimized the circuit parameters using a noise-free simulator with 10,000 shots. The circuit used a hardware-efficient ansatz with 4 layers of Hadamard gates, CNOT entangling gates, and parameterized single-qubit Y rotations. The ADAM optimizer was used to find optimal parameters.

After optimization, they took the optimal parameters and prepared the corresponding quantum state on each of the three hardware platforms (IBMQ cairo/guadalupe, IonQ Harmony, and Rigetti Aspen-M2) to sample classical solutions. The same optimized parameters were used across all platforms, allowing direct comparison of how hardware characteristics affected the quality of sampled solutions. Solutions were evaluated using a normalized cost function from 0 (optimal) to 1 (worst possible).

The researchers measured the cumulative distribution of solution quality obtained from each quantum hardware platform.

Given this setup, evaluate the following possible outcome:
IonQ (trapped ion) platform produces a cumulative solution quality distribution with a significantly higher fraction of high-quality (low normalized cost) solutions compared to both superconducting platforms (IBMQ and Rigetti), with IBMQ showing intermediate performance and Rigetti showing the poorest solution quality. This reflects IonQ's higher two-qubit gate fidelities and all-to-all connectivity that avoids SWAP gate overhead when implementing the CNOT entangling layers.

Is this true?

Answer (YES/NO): NO